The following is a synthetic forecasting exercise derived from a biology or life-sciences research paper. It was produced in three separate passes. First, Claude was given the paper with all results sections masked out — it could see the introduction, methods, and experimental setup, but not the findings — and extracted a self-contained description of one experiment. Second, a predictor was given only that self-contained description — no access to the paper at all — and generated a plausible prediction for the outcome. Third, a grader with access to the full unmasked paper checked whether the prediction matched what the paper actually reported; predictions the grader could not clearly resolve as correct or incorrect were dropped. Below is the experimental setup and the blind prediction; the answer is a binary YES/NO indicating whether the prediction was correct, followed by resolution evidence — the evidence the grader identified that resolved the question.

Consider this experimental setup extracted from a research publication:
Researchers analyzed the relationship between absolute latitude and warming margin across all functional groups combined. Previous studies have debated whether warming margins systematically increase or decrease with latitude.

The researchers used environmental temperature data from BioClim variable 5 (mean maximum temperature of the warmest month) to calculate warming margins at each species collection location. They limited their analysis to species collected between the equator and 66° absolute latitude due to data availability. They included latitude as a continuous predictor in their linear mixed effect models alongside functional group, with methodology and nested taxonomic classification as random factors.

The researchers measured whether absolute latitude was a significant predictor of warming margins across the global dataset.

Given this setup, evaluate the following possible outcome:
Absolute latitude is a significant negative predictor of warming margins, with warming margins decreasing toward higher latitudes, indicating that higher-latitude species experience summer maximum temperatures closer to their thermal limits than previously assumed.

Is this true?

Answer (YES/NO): NO